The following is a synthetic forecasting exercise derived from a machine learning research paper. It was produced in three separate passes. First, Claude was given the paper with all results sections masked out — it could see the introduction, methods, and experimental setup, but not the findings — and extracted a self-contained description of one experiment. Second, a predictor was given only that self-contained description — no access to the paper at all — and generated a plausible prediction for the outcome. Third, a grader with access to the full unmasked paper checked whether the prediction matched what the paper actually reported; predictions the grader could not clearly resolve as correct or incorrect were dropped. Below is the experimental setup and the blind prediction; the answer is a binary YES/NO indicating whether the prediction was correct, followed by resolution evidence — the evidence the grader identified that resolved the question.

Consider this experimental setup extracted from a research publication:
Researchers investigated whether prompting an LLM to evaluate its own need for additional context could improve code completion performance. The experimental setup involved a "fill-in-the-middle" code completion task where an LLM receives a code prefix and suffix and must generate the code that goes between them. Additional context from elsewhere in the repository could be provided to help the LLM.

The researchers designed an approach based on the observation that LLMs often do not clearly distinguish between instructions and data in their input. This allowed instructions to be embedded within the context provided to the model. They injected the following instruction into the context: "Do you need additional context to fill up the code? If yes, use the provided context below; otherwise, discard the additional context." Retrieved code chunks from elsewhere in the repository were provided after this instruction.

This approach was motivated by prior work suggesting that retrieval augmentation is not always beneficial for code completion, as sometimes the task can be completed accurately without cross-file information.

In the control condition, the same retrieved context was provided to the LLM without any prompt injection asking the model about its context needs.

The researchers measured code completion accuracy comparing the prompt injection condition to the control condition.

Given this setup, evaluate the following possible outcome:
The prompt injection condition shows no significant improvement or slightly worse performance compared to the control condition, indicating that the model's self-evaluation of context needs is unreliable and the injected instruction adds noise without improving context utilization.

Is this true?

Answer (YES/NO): NO